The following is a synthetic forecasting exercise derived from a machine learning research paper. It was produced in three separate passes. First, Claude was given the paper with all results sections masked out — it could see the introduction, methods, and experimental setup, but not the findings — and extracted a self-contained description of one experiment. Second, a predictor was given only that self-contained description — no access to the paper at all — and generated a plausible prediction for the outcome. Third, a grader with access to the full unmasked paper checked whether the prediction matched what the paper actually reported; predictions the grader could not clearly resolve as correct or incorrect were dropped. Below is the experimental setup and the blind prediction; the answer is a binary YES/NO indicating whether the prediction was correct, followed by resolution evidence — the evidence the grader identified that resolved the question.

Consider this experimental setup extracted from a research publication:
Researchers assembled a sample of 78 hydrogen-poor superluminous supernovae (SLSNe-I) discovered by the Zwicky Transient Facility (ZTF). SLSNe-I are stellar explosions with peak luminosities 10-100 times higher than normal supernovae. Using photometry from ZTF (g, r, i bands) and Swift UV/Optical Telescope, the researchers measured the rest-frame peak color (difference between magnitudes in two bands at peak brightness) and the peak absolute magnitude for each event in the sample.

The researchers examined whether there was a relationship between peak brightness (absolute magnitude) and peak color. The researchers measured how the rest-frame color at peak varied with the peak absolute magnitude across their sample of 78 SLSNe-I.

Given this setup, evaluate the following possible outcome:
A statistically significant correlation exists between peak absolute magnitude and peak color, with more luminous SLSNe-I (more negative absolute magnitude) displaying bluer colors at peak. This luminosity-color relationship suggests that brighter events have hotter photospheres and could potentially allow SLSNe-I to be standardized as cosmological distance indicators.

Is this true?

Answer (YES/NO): YES